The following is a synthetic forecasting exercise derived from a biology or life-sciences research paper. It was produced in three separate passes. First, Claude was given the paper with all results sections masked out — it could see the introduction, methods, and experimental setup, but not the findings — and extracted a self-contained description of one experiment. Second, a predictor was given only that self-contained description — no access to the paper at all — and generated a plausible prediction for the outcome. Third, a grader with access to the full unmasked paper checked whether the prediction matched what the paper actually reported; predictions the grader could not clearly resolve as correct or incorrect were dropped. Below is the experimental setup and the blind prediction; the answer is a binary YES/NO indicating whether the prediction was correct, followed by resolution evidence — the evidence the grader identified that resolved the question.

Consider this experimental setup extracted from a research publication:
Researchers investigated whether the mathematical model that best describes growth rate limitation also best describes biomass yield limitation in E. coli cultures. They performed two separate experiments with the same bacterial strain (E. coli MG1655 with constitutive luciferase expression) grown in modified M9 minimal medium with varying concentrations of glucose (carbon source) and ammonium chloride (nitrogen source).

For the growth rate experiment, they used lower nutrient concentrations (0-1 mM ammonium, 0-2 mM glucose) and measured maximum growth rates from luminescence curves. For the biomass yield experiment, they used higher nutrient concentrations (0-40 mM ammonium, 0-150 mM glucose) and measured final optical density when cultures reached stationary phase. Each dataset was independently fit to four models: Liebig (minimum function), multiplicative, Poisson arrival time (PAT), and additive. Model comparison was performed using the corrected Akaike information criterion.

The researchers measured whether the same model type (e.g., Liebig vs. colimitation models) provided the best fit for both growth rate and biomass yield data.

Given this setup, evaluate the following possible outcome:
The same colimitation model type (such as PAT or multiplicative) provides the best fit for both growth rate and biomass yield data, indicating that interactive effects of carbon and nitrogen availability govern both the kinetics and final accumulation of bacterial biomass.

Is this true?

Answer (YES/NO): NO